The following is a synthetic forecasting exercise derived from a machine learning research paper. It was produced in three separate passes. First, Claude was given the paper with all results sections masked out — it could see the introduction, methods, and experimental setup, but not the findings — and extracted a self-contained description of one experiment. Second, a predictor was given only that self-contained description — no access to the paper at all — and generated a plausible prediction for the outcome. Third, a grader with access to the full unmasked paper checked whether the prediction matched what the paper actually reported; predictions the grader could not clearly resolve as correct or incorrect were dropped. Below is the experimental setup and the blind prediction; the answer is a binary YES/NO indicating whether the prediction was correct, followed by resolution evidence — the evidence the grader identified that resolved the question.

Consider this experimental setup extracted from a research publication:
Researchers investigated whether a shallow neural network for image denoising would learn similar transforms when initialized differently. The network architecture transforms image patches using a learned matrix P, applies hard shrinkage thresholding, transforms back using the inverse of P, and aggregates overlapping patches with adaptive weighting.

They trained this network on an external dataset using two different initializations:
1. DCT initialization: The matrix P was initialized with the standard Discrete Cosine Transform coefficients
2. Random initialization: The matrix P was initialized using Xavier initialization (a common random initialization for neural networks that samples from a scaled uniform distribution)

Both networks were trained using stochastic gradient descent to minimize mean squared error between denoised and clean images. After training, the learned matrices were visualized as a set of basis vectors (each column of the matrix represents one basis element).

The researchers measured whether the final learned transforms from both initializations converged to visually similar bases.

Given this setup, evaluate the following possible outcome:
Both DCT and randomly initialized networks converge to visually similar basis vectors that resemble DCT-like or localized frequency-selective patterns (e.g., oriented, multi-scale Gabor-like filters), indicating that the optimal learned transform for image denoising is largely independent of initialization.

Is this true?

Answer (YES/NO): NO